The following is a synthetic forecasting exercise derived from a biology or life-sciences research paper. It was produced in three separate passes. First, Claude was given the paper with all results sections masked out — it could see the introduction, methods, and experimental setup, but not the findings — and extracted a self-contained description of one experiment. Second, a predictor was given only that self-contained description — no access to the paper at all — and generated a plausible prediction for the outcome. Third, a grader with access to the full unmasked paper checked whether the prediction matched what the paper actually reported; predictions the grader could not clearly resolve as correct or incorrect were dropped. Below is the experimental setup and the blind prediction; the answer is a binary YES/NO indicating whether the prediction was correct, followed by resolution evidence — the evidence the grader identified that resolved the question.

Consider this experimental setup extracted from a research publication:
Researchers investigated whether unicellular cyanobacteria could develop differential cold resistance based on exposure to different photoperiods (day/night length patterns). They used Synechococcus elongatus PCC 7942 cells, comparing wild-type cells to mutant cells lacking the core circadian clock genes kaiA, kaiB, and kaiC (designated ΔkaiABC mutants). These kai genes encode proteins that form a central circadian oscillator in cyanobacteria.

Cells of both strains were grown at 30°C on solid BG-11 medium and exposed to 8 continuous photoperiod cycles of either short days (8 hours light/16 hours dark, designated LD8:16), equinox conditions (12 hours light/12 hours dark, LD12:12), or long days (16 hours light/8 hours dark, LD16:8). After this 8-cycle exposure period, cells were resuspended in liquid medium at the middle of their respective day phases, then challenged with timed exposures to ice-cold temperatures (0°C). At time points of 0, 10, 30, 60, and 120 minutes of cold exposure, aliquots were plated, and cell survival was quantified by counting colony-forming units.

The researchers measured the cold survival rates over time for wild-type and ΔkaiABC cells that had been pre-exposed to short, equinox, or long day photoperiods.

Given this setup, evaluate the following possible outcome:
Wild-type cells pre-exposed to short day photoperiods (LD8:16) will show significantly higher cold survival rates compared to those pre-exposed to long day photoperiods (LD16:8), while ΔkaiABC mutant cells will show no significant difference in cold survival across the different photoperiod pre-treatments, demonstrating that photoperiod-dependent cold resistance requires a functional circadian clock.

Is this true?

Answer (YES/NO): YES